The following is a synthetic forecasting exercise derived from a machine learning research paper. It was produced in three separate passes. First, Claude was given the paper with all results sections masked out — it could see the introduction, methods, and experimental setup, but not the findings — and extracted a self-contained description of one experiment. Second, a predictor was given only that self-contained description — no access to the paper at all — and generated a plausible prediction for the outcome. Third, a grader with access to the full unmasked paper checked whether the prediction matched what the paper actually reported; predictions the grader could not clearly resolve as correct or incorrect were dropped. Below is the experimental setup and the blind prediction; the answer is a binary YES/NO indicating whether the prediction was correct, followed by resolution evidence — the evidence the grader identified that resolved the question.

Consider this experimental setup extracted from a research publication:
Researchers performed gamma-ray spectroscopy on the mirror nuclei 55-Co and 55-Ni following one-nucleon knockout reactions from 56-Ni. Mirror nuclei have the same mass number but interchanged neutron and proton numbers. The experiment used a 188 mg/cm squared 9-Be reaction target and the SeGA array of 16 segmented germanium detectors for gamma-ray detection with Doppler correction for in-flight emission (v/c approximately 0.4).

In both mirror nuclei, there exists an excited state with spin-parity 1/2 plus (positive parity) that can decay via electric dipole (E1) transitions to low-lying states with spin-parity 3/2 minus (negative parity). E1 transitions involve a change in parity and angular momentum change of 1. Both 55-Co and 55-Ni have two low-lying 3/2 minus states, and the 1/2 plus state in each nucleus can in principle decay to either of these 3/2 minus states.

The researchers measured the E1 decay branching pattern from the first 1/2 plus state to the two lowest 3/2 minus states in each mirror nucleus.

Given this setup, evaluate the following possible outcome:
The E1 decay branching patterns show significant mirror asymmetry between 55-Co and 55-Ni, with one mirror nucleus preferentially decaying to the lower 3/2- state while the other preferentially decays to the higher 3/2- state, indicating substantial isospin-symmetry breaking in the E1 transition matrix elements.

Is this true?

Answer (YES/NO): NO